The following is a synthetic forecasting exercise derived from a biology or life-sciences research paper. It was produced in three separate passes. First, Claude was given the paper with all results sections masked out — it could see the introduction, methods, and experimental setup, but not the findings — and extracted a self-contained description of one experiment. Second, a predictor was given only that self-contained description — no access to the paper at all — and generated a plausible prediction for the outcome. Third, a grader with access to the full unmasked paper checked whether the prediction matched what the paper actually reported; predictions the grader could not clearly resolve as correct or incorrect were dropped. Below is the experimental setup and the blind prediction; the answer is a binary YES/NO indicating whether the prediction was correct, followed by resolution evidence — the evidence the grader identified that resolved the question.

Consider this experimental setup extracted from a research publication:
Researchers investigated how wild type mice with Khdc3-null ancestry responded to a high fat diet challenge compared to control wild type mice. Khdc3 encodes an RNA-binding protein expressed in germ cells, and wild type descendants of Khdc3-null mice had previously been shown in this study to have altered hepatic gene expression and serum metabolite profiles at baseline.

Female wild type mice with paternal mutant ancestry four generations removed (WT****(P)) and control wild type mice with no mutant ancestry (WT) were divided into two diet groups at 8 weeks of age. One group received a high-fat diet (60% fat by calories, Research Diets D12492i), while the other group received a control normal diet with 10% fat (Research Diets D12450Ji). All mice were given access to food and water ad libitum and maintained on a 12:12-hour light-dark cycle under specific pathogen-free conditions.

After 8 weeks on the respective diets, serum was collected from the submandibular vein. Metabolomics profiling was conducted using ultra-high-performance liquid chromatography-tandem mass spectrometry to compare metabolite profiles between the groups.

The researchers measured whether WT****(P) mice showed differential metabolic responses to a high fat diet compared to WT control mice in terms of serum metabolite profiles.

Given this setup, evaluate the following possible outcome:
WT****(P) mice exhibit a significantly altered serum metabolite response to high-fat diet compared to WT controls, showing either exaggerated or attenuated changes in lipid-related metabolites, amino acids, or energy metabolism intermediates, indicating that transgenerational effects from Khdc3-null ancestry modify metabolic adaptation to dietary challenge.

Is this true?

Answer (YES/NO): YES